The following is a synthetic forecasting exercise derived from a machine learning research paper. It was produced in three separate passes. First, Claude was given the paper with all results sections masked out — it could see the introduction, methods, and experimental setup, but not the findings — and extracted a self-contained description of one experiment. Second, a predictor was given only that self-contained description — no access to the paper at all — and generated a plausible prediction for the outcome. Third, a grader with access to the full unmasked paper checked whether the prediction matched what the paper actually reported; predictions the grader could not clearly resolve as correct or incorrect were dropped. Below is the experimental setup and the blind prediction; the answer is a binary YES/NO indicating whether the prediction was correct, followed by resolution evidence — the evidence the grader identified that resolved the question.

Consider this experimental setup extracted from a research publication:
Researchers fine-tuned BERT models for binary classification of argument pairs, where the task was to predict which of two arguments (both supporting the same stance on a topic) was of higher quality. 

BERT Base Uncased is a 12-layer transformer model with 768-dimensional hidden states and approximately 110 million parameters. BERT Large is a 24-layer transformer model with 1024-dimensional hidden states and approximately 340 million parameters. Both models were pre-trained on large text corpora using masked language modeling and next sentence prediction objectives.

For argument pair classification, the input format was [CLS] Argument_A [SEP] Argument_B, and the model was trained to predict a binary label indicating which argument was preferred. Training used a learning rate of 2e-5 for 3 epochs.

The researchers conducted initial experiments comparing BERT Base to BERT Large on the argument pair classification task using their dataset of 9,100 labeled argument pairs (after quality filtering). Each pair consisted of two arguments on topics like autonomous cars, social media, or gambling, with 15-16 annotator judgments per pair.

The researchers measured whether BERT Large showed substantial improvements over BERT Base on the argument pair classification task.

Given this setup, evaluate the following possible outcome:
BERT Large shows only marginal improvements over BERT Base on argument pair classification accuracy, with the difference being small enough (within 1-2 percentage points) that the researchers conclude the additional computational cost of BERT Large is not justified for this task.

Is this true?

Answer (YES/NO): YES